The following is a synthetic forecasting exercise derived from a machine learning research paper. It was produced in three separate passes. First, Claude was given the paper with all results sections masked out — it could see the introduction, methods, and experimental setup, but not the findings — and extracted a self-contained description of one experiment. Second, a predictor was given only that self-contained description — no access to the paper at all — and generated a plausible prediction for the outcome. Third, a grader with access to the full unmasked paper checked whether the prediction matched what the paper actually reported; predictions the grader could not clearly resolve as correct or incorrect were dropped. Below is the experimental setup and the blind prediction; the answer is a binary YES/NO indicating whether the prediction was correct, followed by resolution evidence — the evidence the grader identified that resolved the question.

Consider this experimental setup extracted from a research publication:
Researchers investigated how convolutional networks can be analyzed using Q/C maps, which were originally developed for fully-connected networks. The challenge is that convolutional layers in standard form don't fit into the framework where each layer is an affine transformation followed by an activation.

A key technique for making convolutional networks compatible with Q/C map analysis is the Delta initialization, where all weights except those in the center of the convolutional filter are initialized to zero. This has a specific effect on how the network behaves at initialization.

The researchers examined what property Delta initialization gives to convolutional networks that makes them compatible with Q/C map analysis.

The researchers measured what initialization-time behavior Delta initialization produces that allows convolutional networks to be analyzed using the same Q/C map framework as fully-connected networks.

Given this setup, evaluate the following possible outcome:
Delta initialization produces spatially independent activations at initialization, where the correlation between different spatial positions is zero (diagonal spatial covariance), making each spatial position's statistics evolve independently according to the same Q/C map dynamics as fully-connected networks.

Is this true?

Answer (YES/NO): YES